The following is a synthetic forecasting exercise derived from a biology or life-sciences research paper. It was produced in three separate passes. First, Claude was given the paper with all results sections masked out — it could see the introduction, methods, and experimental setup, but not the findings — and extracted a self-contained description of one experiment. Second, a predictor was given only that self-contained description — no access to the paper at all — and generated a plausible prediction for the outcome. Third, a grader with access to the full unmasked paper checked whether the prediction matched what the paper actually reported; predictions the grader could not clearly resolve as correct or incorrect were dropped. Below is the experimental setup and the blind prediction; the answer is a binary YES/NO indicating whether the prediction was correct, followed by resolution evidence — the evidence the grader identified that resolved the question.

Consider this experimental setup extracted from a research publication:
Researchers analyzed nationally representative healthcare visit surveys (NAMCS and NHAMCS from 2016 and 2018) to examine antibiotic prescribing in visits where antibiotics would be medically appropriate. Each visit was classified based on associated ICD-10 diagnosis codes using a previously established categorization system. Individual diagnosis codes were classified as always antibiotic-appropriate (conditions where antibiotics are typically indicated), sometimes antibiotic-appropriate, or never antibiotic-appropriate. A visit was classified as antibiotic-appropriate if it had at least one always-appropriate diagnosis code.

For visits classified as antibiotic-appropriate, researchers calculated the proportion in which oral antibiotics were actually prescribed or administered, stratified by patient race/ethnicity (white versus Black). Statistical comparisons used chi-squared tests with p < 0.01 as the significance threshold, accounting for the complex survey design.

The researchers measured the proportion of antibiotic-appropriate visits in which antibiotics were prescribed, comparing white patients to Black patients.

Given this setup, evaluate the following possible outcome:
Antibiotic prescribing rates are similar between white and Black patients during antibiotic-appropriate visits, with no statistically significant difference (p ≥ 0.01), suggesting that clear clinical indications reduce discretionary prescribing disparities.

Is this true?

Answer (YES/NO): YES